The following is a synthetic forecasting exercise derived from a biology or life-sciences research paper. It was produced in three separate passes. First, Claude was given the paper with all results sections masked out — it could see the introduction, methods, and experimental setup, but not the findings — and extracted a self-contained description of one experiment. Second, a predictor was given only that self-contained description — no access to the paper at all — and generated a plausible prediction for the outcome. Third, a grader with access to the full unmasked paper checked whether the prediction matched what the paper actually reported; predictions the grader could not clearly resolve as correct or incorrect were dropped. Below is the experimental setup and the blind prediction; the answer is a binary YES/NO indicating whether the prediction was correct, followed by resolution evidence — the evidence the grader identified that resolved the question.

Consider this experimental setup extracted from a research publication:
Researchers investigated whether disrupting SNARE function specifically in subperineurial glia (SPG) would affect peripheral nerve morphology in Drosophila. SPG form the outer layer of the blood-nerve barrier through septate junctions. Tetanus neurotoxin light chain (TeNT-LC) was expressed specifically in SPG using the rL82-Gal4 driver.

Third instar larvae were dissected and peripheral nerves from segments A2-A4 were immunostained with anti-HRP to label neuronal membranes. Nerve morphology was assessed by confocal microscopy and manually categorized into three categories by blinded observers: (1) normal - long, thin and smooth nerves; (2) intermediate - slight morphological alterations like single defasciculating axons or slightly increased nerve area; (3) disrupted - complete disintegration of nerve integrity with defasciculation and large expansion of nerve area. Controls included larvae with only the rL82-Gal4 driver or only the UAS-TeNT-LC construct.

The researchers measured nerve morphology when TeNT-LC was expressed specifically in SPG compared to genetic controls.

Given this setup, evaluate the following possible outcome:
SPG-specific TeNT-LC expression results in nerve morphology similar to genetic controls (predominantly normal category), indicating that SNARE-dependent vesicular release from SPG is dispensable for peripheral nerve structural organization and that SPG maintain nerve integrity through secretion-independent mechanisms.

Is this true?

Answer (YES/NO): NO